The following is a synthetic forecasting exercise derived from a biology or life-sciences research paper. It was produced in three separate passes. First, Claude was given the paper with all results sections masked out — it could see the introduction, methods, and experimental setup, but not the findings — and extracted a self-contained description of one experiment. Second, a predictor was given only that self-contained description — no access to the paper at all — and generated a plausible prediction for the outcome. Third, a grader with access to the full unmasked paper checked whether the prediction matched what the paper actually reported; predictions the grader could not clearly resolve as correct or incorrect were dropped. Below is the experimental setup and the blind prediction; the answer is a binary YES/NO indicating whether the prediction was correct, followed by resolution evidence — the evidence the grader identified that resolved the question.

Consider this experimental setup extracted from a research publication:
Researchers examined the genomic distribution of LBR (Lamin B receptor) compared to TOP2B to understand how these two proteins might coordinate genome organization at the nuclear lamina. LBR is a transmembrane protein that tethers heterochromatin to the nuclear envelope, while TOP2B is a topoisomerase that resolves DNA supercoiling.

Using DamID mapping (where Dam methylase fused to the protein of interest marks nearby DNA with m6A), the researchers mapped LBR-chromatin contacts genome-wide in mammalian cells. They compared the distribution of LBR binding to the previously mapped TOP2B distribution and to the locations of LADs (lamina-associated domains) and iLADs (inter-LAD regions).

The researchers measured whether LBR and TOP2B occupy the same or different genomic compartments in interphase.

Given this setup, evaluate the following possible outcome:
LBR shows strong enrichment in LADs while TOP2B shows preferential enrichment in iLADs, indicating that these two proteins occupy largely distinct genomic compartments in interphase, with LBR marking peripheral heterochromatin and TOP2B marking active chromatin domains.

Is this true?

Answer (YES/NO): YES